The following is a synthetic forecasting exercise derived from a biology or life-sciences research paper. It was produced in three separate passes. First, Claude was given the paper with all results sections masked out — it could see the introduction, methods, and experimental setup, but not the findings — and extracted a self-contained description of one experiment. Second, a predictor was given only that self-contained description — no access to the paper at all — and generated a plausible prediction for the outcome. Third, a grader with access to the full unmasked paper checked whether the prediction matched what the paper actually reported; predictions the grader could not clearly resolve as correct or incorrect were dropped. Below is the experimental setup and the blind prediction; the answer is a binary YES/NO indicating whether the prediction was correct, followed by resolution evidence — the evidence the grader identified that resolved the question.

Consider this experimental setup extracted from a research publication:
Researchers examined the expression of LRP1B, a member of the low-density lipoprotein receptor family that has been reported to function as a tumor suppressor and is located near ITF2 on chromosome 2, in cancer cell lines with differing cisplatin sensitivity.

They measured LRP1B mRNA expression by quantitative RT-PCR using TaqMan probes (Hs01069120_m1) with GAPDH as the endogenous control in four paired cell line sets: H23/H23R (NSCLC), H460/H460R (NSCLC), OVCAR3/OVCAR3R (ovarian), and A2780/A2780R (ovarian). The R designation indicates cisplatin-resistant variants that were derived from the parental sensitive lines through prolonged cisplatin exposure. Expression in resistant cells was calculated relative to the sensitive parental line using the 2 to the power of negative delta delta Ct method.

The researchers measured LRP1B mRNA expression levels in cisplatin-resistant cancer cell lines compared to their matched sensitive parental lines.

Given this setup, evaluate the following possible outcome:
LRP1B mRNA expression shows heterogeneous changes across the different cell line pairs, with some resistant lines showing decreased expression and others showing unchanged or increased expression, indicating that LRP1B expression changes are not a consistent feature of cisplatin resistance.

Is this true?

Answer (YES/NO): NO